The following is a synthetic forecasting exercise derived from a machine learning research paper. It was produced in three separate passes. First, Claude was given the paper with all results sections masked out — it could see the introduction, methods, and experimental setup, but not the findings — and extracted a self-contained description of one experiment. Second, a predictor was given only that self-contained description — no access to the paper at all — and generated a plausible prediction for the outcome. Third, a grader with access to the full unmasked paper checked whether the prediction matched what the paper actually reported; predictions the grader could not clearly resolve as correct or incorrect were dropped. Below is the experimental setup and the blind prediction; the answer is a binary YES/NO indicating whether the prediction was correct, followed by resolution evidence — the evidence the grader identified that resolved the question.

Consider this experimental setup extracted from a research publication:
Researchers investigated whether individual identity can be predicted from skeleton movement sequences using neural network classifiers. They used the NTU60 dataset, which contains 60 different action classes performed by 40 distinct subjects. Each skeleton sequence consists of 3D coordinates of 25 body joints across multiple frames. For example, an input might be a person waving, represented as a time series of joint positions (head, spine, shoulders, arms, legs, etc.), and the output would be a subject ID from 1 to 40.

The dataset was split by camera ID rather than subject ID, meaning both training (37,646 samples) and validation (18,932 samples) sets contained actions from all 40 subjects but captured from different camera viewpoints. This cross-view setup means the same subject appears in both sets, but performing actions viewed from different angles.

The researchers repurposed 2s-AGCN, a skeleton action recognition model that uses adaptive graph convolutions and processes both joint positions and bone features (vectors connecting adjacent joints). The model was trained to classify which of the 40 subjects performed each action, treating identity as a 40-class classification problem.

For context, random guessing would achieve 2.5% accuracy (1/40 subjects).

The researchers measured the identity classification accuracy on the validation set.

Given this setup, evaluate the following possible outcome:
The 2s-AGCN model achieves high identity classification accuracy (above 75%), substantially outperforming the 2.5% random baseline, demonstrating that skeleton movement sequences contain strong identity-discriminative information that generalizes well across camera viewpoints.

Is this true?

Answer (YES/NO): YES